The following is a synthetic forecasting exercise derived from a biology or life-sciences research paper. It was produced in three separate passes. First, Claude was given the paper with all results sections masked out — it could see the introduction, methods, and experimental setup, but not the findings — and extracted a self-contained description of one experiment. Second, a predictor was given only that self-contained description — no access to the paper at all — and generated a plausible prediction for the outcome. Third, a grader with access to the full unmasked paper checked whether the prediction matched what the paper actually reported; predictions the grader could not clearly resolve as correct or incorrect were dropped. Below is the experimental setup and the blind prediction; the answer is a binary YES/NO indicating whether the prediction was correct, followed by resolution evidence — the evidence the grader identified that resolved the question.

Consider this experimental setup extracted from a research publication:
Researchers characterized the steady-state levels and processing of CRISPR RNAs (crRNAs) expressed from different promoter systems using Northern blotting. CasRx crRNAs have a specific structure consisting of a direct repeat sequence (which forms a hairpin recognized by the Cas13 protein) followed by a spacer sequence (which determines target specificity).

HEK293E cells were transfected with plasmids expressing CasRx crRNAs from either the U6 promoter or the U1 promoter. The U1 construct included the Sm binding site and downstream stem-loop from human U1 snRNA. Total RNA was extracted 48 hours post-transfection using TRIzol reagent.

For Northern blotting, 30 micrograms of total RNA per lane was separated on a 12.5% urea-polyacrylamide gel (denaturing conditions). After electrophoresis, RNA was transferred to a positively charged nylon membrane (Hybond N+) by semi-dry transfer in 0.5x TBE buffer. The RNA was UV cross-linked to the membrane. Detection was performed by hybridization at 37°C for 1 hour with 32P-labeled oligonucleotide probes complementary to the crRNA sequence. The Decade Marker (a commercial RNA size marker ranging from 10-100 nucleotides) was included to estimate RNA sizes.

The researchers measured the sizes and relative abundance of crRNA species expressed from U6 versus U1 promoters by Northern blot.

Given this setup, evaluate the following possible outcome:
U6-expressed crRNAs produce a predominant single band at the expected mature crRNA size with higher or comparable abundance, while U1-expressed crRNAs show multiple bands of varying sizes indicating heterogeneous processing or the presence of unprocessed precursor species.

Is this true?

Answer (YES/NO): YES